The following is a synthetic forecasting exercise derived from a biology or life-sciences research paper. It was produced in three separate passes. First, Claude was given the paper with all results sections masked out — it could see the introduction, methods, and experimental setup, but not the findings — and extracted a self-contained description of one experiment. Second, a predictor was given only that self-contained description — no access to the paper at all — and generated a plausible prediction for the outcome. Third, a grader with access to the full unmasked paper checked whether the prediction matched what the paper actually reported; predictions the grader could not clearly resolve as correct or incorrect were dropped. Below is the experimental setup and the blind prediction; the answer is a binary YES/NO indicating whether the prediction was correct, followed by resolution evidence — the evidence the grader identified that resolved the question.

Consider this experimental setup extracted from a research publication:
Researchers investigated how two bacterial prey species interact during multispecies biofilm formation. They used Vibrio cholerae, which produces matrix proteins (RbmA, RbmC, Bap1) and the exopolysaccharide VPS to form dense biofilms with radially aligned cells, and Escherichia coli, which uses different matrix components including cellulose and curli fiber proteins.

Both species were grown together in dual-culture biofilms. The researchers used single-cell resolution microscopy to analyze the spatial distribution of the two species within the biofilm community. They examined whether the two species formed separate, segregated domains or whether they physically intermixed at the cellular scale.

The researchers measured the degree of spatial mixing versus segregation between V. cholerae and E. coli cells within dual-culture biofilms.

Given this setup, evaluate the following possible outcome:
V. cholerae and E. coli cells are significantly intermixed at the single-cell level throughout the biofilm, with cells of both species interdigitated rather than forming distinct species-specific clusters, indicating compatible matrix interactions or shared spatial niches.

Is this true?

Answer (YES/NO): NO